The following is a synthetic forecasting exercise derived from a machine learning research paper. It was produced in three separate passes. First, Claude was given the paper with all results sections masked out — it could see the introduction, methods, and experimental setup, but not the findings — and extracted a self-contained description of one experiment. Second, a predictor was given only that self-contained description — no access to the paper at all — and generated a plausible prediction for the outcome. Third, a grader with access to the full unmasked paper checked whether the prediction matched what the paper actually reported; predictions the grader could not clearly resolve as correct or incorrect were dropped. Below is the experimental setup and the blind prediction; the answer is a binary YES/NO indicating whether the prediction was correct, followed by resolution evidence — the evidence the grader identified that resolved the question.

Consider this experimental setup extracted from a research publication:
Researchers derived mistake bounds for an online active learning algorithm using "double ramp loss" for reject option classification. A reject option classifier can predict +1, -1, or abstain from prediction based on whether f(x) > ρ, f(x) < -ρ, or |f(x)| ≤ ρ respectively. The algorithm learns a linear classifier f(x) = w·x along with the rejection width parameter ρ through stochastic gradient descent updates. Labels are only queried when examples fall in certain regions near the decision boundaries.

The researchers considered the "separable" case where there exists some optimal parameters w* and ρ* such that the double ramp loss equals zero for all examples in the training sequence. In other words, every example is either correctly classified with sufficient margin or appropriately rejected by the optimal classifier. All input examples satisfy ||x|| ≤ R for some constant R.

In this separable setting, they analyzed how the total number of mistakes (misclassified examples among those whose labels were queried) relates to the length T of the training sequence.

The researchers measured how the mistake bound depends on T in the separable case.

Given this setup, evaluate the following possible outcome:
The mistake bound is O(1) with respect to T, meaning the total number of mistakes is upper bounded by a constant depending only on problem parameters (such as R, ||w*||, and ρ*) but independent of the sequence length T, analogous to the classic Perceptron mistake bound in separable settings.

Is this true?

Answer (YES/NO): YES